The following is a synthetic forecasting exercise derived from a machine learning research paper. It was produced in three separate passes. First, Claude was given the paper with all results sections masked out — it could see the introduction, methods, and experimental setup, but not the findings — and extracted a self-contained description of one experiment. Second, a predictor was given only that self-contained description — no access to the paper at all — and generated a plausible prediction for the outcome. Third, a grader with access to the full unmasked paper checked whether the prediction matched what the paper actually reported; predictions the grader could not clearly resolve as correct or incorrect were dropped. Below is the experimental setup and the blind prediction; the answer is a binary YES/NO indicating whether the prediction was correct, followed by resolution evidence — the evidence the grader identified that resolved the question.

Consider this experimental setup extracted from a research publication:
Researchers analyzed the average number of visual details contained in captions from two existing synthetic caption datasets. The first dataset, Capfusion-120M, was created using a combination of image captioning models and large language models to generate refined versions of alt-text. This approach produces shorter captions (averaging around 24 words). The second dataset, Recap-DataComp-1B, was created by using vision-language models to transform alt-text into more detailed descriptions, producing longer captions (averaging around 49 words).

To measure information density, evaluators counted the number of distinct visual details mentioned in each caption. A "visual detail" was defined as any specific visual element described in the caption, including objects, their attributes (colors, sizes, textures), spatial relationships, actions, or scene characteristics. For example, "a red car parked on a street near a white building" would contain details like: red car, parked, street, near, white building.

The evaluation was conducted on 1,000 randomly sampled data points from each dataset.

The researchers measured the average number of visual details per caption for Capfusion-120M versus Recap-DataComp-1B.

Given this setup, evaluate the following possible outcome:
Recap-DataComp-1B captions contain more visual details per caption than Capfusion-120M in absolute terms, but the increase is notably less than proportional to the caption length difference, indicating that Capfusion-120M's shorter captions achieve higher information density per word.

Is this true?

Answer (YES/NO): NO